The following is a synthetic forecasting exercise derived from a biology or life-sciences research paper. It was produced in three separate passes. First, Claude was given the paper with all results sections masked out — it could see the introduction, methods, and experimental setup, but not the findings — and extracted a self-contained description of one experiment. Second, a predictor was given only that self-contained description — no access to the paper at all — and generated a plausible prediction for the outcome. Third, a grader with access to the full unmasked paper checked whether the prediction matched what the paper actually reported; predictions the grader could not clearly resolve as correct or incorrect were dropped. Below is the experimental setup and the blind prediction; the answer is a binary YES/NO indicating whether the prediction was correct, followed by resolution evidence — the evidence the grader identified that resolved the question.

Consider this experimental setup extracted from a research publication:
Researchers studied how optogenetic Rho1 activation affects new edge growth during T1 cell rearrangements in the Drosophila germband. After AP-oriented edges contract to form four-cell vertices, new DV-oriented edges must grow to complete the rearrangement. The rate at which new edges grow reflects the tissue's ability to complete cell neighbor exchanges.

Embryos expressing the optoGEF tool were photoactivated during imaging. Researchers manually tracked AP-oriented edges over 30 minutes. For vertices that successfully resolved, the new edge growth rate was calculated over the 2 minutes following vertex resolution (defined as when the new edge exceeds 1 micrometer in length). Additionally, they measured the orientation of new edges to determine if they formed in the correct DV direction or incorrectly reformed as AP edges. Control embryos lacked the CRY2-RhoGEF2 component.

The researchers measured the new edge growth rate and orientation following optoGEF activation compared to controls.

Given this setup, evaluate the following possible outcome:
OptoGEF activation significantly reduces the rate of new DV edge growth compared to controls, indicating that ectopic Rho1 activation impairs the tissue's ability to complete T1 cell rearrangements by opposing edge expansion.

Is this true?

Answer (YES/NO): NO